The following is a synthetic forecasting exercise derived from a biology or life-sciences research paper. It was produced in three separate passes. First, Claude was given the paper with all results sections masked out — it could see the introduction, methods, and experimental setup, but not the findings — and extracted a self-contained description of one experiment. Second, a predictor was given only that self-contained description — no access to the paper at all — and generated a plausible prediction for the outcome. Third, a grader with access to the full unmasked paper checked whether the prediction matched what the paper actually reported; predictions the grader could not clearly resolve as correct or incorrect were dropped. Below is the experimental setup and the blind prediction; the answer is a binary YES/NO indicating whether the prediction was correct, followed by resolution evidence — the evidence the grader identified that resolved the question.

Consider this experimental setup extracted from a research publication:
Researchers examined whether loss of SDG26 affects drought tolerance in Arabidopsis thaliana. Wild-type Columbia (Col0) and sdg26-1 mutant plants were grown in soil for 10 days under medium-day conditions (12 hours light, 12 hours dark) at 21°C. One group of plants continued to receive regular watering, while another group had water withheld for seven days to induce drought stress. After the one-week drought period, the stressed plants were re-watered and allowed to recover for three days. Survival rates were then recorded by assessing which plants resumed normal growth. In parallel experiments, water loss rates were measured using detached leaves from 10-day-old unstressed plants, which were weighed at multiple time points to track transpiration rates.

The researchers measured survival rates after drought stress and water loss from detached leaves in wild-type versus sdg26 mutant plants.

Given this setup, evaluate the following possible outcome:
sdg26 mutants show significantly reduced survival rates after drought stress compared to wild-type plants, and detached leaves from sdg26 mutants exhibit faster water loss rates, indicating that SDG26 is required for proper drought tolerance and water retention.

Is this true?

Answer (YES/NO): YES